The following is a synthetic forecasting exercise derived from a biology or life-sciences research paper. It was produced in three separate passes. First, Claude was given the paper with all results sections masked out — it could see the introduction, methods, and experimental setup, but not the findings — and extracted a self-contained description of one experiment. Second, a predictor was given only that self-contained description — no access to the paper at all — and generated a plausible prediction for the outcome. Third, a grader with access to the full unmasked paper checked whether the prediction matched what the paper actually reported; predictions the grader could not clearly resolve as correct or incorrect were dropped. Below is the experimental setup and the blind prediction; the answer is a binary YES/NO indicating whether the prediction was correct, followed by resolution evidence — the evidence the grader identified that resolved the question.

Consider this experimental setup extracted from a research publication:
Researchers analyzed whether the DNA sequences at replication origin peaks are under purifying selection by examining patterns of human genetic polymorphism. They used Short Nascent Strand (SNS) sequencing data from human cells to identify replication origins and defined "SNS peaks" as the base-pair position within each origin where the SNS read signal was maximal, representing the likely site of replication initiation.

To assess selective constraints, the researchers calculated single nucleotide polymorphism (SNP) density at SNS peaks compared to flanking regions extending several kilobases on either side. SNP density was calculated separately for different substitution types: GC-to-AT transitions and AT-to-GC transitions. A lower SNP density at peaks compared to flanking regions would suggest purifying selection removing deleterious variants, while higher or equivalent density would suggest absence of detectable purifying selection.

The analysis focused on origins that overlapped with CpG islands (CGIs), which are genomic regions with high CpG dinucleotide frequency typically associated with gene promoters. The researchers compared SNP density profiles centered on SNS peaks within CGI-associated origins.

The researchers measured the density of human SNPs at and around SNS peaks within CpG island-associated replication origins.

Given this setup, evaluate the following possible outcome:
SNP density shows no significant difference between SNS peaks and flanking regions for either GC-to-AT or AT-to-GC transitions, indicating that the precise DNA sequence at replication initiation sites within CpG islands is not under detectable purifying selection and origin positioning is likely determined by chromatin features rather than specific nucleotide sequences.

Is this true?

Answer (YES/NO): NO